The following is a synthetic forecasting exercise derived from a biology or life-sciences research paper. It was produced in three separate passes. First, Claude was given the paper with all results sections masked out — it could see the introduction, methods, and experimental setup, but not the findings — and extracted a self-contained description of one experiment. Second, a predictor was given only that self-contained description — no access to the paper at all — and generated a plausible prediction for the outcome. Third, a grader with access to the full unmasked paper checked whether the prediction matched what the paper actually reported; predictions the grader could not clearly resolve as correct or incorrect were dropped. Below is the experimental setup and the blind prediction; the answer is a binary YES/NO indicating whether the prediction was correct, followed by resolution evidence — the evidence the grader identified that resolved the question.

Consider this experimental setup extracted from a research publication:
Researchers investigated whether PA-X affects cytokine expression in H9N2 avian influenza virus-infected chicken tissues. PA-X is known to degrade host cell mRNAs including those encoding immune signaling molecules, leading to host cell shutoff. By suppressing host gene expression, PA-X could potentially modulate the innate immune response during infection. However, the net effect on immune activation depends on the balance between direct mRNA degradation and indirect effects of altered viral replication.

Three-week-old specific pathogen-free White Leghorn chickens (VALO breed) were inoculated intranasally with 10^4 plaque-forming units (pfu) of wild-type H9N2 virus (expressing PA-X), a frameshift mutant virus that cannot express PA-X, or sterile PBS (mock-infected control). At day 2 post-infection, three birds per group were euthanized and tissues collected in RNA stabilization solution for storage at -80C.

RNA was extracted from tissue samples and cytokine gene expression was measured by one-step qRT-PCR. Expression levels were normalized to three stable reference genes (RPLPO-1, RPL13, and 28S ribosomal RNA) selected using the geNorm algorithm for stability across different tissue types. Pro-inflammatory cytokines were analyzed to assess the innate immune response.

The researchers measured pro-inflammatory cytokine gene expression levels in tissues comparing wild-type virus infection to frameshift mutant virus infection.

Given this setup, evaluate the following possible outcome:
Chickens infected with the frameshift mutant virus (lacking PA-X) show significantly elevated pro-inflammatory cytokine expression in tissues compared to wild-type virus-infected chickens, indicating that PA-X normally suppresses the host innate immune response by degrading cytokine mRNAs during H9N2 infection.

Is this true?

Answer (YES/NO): NO